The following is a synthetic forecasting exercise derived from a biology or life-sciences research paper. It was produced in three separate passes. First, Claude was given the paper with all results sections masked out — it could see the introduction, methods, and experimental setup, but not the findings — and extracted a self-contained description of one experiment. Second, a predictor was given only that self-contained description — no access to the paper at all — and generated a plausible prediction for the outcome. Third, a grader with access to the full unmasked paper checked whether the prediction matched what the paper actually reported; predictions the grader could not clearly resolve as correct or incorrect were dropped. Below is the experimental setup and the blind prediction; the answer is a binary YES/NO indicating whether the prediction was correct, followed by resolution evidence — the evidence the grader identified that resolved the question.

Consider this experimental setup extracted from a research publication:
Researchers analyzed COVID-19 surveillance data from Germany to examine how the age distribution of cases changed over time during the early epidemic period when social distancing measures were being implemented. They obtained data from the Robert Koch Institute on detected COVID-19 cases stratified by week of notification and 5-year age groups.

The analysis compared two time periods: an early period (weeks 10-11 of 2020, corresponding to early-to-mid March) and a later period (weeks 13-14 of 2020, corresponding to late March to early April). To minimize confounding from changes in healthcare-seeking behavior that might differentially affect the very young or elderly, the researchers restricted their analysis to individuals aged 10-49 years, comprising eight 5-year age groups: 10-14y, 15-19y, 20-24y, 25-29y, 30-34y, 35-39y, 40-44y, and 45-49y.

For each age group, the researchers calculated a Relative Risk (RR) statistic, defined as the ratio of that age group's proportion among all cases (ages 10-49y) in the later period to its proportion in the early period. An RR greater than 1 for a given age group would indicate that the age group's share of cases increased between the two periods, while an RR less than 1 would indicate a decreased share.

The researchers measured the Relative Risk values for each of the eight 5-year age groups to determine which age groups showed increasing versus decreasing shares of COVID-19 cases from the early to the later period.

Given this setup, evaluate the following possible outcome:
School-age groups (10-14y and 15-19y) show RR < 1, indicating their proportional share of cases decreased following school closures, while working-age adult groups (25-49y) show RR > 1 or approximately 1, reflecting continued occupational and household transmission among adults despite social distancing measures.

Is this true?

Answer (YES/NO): NO